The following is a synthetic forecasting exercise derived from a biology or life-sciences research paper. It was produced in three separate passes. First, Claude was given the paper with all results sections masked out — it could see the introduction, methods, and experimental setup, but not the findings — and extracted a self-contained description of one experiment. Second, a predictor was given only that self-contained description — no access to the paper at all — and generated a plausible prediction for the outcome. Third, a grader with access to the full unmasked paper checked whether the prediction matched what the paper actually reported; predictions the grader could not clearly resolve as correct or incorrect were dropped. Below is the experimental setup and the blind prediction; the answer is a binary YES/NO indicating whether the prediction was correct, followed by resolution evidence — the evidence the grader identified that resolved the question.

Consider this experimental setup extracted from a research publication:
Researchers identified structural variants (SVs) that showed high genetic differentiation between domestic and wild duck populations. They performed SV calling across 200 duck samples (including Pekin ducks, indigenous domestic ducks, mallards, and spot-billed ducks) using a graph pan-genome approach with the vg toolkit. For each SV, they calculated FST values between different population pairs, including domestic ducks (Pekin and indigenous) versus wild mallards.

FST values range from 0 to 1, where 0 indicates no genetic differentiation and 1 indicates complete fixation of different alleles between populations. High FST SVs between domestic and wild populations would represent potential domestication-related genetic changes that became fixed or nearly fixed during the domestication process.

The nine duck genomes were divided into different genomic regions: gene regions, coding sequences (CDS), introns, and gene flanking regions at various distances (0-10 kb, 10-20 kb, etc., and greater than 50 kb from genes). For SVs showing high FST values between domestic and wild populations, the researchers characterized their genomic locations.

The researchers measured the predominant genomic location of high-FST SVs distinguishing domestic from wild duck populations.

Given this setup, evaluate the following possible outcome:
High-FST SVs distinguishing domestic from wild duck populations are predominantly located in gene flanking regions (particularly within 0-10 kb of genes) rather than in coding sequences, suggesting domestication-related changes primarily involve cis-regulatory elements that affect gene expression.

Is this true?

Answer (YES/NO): NO